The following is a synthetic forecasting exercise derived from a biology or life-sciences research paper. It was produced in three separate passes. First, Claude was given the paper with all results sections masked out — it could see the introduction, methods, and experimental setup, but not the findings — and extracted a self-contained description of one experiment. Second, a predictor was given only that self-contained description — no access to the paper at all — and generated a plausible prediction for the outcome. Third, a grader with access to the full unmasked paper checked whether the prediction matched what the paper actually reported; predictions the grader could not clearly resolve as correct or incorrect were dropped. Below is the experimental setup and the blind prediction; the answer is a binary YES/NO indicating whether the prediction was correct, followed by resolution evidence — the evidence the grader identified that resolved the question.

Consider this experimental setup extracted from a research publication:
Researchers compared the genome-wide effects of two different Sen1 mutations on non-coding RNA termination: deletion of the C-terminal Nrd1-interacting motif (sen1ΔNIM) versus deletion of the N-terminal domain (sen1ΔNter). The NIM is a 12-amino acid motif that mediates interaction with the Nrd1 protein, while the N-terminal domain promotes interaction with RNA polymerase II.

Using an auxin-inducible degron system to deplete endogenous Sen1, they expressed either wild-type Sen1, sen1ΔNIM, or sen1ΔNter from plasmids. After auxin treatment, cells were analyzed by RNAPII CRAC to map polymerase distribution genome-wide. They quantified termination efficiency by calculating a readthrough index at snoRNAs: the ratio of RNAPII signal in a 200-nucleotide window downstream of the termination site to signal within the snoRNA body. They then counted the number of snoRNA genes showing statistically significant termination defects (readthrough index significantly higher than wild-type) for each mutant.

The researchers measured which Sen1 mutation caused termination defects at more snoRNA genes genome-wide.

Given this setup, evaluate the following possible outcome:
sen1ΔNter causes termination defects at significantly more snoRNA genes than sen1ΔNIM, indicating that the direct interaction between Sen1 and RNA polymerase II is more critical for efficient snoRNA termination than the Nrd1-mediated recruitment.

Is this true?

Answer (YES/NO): YES